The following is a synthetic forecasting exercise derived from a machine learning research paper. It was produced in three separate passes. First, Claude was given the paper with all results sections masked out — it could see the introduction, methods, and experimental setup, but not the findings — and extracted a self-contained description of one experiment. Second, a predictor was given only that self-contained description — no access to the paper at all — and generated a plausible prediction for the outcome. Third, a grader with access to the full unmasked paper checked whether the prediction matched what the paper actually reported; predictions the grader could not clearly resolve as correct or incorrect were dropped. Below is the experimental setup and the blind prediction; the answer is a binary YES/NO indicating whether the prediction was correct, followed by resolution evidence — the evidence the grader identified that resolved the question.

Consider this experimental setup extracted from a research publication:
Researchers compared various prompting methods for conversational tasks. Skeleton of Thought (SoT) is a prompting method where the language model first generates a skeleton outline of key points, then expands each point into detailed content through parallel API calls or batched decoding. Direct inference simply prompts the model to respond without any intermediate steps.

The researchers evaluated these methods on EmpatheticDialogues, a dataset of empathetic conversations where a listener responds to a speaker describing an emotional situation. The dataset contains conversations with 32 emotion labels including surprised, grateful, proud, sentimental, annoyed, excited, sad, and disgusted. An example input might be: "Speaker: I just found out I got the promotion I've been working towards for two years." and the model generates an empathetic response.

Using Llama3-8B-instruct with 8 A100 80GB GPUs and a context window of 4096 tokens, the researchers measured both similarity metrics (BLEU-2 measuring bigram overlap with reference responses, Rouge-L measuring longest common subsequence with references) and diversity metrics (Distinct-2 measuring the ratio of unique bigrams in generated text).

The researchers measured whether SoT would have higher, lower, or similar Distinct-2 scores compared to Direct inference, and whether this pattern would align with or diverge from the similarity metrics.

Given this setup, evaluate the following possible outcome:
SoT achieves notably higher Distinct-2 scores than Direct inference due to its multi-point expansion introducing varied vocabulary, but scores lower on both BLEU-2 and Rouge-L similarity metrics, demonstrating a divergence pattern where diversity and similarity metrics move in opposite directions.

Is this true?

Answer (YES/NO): YES